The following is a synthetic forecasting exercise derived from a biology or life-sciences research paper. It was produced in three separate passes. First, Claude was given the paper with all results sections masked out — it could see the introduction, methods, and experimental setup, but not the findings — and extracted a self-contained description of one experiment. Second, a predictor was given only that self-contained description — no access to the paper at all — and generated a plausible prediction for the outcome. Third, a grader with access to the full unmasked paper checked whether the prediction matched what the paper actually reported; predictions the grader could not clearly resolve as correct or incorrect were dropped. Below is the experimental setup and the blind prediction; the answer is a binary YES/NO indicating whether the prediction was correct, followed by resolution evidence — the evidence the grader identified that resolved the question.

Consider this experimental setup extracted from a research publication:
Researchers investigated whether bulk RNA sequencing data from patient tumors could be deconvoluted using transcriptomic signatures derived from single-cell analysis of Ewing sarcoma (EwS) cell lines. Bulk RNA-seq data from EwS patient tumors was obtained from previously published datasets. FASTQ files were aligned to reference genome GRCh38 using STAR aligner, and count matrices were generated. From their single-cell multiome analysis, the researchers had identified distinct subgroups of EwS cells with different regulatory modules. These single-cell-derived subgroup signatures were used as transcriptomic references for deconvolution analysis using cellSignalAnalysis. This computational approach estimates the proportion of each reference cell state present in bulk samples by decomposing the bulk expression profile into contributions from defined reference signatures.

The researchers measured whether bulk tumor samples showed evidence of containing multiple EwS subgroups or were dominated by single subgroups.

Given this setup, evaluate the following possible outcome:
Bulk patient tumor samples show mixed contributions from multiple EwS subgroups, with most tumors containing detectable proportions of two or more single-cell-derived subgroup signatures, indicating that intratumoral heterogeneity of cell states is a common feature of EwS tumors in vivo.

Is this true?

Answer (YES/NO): YES